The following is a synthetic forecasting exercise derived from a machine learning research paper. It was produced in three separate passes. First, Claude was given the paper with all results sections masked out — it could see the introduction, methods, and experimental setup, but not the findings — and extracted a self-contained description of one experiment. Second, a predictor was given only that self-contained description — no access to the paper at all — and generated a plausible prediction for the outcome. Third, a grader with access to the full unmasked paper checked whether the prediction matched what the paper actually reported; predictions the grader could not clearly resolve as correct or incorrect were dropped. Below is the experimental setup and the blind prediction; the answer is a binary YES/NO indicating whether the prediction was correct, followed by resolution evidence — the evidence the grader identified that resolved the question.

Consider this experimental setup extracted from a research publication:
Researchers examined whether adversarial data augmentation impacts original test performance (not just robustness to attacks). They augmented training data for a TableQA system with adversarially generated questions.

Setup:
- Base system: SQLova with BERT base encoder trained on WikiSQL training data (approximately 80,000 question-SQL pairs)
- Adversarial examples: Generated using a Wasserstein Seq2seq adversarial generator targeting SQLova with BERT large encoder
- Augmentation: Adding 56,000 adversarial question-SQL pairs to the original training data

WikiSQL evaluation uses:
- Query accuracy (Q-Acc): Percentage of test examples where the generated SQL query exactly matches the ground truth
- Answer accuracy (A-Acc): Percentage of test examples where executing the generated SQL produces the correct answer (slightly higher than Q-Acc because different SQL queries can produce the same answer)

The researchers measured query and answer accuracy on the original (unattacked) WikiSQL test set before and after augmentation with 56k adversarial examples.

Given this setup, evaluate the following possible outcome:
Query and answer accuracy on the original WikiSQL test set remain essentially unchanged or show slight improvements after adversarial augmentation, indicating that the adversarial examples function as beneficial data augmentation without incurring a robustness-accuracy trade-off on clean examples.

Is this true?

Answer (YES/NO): YES